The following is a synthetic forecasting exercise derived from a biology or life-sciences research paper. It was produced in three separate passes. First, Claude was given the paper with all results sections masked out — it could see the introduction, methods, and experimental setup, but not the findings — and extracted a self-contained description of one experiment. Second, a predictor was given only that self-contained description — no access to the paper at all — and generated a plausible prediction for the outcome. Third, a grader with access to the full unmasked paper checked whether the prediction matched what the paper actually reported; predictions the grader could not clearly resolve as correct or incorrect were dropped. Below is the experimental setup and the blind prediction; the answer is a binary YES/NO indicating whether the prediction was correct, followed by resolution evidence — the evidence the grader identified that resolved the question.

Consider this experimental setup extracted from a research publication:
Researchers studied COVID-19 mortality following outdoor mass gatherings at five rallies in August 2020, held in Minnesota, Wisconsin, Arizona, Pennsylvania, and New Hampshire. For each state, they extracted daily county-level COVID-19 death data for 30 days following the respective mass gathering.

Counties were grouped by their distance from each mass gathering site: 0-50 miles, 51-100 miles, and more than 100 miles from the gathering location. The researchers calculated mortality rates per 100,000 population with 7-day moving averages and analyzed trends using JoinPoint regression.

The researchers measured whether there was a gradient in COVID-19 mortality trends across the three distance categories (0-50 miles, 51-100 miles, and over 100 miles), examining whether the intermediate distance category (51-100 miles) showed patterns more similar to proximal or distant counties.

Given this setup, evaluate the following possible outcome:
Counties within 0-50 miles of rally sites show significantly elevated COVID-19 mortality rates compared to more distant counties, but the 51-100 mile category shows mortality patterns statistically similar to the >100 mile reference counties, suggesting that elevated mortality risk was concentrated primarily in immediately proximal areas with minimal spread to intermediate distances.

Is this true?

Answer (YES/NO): NO